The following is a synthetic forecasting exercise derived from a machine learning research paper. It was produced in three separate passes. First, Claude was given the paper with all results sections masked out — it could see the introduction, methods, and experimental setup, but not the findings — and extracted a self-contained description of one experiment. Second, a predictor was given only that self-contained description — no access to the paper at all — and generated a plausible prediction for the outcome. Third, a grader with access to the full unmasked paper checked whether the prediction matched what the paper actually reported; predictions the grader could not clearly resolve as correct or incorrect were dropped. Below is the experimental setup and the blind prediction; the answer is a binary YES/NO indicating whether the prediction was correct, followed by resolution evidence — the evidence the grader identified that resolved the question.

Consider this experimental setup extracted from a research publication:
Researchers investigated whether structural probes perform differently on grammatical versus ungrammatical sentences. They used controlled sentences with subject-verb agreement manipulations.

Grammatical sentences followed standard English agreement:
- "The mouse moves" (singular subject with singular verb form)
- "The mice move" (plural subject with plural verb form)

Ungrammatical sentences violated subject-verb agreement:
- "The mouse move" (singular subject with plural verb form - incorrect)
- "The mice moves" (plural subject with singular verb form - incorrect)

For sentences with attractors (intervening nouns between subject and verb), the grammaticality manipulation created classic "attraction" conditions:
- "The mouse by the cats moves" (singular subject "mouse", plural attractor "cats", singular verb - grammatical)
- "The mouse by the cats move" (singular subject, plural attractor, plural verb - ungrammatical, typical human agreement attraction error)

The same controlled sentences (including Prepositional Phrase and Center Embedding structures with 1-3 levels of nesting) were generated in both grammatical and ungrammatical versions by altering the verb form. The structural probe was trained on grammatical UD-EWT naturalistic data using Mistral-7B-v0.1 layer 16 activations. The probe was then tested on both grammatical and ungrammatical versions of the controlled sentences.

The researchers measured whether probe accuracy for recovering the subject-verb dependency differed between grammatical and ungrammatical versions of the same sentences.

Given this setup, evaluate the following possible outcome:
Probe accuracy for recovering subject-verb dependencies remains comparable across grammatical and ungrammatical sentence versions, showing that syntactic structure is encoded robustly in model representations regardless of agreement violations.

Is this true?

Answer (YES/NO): NO